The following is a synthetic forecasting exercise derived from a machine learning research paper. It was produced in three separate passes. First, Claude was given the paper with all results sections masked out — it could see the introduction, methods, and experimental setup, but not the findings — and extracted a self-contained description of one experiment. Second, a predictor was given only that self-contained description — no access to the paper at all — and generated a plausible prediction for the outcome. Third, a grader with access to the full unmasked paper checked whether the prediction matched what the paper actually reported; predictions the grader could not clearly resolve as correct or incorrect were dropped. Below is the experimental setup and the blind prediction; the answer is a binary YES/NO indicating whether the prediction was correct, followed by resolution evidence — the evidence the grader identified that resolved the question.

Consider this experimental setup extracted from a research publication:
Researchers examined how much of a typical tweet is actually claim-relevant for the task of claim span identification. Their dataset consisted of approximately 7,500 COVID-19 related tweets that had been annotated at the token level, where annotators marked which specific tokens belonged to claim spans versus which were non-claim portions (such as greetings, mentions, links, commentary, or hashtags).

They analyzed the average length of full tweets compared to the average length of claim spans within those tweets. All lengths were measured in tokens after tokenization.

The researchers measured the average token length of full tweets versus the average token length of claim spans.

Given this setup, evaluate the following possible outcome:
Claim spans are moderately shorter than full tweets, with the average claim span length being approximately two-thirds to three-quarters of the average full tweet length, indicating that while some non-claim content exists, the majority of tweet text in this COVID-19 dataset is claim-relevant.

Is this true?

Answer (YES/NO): NO